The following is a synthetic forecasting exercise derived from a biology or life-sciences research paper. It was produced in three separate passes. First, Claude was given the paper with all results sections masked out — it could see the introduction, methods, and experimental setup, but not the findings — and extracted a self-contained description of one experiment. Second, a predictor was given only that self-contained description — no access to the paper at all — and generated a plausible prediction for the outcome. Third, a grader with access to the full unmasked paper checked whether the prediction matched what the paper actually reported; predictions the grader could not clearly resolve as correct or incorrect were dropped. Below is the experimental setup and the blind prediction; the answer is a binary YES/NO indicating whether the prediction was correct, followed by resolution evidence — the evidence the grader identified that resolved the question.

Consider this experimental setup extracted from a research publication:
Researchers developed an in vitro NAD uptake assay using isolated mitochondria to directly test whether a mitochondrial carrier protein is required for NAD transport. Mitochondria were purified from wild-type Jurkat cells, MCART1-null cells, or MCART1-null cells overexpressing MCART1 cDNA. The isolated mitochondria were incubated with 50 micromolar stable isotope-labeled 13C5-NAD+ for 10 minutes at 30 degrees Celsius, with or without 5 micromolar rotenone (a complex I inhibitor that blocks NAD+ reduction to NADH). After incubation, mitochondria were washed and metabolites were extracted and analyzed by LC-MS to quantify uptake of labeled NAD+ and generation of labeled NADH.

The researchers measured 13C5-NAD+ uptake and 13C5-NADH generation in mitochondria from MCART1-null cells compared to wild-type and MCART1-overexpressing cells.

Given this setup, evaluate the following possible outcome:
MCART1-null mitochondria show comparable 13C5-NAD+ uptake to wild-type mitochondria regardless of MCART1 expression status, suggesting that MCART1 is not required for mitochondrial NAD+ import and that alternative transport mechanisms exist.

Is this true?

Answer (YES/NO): NO